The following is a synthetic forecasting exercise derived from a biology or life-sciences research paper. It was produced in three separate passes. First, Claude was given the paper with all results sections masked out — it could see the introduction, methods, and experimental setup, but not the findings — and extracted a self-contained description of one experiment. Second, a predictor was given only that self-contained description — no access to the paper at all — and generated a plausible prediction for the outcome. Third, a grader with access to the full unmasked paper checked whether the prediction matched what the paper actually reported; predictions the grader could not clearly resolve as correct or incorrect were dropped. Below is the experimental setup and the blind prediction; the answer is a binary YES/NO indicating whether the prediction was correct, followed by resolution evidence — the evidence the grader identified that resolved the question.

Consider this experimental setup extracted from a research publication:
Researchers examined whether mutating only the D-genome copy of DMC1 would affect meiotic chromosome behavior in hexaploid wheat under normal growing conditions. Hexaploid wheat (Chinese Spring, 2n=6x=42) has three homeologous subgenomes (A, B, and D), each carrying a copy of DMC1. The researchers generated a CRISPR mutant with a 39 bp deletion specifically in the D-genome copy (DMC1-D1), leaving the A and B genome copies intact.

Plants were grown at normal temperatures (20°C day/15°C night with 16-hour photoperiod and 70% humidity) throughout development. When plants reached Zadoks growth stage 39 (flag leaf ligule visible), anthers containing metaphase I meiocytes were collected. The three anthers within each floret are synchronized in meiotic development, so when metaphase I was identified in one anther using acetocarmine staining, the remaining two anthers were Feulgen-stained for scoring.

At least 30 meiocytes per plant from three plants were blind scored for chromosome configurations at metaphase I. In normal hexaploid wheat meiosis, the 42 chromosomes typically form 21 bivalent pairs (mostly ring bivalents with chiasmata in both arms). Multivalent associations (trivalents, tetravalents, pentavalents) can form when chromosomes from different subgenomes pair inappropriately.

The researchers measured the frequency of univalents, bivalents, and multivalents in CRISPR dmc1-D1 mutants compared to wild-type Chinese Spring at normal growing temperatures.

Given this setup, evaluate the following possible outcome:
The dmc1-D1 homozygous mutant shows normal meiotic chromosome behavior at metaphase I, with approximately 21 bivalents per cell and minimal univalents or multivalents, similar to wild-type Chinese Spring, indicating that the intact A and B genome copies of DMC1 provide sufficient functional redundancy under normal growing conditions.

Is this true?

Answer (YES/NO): NO